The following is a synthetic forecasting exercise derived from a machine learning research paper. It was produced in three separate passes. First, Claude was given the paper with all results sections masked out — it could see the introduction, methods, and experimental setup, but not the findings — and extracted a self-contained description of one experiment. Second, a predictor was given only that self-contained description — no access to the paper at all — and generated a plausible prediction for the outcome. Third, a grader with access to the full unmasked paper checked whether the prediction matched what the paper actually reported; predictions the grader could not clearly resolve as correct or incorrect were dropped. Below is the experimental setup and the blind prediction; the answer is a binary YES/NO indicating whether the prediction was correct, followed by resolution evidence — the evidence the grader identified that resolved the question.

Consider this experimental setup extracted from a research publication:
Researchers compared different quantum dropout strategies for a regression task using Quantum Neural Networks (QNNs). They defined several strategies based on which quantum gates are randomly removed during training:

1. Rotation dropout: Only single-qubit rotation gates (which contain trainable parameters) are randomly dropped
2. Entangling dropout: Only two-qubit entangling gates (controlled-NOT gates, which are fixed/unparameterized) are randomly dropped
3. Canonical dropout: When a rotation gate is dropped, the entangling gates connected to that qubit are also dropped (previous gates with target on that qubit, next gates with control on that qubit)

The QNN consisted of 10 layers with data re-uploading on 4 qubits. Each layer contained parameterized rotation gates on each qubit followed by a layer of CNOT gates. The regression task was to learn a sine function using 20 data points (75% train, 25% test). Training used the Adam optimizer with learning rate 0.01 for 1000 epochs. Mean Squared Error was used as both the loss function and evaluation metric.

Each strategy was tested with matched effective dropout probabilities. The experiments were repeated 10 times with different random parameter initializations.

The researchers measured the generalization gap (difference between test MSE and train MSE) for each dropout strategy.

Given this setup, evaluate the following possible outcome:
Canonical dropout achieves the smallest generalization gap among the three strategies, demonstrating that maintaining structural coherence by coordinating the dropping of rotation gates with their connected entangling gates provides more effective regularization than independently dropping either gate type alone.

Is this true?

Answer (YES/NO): NO